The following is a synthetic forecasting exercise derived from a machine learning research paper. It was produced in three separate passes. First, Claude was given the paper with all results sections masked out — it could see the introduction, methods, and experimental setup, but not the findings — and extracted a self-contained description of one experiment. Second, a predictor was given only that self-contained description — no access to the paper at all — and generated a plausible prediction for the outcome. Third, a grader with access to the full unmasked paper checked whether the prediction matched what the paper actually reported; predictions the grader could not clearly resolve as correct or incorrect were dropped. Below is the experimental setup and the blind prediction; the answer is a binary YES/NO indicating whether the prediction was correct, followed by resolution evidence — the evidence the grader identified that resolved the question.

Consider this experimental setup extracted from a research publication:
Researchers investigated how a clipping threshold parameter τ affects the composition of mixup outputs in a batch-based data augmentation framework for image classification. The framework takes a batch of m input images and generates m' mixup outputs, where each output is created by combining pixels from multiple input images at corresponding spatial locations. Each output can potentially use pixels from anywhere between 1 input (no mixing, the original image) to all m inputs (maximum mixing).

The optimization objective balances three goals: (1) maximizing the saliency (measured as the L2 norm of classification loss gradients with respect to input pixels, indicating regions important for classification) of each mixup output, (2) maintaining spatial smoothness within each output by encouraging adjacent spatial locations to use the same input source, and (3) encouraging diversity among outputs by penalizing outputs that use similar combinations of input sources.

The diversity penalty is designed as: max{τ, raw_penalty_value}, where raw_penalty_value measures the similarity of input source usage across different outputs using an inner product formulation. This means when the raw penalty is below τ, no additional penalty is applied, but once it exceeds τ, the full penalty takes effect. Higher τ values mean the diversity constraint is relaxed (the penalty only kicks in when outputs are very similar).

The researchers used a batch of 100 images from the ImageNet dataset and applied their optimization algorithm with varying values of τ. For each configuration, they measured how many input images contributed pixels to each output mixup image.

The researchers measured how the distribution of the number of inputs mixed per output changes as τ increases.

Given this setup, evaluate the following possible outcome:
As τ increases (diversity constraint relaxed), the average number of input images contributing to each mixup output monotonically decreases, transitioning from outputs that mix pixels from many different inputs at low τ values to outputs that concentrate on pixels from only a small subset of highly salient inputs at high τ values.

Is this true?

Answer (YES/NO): NO